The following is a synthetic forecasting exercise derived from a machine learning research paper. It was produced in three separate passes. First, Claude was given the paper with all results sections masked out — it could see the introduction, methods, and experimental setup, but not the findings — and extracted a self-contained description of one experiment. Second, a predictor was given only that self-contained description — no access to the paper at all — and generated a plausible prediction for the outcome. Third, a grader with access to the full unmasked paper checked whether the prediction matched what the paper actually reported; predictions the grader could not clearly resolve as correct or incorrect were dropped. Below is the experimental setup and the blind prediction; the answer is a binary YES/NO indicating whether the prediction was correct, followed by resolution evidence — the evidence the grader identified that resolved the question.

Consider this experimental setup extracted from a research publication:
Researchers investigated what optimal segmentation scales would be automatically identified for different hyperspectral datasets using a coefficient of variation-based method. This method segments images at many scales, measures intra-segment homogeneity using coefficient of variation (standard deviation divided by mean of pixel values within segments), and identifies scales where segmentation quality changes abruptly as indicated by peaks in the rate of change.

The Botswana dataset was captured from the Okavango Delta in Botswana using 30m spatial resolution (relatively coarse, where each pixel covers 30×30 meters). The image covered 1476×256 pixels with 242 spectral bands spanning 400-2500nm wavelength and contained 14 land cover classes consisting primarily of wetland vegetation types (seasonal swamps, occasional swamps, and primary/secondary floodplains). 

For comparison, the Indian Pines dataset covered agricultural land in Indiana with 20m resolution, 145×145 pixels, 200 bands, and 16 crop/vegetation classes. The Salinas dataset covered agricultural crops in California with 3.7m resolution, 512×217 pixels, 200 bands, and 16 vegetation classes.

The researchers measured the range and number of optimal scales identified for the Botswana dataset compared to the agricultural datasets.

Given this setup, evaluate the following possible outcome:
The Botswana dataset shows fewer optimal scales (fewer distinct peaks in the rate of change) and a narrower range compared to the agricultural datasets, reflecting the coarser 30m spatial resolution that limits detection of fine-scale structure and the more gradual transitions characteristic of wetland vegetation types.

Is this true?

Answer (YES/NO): YES